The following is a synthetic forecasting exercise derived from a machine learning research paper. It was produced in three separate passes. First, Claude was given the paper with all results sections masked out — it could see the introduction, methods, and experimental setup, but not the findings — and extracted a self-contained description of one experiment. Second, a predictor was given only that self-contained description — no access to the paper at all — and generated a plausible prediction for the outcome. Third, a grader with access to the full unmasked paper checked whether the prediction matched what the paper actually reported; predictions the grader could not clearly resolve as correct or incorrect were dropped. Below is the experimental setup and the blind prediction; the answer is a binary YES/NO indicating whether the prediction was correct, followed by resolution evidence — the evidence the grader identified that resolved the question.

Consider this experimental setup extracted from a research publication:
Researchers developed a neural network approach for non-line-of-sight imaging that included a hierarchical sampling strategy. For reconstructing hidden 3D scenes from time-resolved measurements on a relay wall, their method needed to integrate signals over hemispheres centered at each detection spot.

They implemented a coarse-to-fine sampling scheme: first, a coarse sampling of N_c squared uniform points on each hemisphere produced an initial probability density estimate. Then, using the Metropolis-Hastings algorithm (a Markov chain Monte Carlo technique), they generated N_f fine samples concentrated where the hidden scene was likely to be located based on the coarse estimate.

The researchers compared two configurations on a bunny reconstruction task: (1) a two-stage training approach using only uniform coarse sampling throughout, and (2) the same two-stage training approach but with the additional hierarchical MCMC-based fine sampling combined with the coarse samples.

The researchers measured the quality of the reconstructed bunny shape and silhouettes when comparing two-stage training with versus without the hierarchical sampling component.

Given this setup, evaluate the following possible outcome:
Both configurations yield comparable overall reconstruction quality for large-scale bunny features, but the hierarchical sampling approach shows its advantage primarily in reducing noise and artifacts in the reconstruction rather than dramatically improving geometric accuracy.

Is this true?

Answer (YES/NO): NO